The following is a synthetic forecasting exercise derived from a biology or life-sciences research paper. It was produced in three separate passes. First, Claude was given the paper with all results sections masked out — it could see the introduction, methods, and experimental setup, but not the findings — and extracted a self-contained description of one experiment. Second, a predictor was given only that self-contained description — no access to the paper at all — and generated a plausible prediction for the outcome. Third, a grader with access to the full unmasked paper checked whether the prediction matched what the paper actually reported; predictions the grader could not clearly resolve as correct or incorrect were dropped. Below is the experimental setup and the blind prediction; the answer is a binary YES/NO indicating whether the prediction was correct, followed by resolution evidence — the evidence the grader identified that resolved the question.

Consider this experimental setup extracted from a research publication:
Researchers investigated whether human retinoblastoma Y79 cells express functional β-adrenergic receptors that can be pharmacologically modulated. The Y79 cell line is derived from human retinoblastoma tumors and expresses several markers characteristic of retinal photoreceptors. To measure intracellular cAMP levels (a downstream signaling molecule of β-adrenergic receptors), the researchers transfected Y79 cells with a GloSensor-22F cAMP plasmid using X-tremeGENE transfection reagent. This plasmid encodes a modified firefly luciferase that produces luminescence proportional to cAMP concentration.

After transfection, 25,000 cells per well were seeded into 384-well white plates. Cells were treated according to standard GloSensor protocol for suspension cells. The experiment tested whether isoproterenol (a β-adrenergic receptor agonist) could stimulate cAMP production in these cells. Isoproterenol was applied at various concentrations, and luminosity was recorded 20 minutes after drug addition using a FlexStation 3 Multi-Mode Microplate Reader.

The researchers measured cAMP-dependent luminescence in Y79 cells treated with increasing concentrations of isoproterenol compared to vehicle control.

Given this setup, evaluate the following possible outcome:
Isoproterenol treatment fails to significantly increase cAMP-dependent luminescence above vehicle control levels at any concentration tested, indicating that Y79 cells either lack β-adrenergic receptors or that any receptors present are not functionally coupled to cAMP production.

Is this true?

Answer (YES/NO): NO